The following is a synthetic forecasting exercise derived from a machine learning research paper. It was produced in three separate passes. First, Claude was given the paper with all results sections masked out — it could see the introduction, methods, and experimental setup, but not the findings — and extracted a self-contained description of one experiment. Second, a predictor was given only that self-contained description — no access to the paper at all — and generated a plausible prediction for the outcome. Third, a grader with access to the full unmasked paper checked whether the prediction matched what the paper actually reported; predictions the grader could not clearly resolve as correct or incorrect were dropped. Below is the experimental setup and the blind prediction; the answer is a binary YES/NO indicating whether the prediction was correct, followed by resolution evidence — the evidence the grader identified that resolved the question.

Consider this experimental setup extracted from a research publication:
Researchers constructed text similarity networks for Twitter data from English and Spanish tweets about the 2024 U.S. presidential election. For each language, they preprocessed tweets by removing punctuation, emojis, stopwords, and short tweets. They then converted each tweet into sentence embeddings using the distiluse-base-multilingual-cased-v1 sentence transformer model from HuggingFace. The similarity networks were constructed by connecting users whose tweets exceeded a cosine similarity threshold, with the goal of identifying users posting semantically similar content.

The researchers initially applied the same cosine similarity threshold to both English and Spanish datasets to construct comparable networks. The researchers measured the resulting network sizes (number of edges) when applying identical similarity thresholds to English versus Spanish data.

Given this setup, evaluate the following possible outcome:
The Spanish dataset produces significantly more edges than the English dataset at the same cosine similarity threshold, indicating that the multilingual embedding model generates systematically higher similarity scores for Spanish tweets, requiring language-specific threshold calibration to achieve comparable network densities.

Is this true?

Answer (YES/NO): YES